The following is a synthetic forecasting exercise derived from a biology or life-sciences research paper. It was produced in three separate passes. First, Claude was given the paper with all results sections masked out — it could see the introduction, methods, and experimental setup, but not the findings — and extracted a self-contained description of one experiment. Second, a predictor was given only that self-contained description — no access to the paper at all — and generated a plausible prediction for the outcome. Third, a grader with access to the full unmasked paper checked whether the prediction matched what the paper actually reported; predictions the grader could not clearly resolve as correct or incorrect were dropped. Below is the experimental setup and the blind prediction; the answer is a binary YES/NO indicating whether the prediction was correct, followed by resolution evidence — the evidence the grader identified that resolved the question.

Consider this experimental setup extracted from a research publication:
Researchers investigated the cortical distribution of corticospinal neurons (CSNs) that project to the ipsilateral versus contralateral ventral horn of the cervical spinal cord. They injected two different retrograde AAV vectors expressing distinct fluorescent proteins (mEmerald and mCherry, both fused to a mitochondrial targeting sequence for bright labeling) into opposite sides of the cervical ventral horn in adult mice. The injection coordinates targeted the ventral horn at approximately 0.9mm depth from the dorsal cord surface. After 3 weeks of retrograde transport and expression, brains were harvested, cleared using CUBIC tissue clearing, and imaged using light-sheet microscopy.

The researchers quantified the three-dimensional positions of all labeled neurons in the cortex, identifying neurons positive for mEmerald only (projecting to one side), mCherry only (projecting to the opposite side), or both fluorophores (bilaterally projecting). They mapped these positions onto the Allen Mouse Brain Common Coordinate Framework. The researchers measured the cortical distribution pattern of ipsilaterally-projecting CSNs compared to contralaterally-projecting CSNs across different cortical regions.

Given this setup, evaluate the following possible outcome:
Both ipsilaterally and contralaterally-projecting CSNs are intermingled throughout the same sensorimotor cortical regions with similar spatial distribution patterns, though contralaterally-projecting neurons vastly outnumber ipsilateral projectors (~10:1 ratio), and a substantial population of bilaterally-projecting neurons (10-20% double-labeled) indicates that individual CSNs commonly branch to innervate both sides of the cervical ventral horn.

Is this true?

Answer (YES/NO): NO